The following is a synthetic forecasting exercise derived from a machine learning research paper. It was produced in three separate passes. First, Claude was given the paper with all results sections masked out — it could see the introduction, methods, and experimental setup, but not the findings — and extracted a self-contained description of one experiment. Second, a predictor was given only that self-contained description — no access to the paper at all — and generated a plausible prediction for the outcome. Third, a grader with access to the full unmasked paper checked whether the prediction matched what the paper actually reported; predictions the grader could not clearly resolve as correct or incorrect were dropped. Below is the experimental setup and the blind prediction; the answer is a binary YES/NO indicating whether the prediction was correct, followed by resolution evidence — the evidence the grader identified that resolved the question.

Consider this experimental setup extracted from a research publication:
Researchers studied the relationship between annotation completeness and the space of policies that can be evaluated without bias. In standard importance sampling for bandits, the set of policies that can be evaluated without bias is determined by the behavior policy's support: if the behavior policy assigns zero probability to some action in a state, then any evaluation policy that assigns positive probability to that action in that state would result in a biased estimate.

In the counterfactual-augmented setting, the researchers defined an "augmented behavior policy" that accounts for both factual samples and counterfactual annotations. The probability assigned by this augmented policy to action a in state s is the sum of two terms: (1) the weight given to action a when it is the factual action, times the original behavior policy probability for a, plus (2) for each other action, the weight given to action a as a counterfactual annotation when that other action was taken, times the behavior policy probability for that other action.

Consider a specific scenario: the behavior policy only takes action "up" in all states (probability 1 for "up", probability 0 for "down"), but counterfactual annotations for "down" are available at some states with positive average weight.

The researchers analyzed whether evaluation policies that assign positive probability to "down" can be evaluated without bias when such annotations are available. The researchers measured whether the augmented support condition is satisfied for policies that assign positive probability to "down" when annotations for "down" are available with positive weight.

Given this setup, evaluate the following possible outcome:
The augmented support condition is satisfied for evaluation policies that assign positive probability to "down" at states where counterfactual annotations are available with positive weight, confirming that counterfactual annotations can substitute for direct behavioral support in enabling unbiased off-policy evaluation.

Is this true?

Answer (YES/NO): YES